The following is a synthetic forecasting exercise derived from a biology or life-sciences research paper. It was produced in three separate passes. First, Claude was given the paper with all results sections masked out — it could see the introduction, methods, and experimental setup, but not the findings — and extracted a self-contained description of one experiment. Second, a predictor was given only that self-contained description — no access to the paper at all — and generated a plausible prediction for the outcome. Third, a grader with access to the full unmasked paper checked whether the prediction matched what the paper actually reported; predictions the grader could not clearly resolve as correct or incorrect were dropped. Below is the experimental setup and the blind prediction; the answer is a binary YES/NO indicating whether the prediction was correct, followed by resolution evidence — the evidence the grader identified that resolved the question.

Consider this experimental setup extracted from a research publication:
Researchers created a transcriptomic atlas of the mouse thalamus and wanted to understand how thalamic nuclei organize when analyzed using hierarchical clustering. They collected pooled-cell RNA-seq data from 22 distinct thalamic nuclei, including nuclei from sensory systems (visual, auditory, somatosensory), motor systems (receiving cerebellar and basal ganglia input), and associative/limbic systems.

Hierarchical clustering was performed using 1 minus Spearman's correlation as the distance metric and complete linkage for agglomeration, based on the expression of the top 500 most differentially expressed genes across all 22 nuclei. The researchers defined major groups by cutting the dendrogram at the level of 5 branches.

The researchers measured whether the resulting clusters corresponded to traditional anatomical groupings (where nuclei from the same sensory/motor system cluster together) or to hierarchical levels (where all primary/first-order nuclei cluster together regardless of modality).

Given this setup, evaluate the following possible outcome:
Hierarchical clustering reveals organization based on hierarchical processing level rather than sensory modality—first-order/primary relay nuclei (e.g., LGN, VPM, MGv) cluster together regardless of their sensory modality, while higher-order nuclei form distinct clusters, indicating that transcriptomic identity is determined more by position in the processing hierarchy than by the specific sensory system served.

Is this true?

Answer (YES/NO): YES